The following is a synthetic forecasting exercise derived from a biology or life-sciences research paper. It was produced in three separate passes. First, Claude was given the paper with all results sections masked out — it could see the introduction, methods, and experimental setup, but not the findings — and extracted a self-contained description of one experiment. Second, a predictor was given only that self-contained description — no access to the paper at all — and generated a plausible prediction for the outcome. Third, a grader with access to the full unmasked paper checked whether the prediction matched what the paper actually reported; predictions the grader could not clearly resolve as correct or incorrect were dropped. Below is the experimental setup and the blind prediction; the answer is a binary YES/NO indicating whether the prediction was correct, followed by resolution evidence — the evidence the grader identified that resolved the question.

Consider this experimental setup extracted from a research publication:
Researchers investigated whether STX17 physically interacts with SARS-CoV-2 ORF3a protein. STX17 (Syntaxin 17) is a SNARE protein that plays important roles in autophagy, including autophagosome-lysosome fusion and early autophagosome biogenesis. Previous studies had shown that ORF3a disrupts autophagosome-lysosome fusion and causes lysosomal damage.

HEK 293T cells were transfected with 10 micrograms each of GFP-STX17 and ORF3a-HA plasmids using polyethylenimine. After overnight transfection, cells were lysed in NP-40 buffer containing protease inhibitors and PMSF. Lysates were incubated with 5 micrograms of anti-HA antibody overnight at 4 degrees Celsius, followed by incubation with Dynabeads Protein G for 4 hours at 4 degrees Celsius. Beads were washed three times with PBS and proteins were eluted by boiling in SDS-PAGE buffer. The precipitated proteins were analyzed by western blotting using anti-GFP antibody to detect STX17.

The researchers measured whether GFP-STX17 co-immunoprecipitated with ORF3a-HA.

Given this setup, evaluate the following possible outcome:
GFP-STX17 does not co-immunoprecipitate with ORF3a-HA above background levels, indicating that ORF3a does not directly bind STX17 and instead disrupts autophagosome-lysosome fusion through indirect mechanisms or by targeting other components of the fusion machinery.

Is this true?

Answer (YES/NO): NO